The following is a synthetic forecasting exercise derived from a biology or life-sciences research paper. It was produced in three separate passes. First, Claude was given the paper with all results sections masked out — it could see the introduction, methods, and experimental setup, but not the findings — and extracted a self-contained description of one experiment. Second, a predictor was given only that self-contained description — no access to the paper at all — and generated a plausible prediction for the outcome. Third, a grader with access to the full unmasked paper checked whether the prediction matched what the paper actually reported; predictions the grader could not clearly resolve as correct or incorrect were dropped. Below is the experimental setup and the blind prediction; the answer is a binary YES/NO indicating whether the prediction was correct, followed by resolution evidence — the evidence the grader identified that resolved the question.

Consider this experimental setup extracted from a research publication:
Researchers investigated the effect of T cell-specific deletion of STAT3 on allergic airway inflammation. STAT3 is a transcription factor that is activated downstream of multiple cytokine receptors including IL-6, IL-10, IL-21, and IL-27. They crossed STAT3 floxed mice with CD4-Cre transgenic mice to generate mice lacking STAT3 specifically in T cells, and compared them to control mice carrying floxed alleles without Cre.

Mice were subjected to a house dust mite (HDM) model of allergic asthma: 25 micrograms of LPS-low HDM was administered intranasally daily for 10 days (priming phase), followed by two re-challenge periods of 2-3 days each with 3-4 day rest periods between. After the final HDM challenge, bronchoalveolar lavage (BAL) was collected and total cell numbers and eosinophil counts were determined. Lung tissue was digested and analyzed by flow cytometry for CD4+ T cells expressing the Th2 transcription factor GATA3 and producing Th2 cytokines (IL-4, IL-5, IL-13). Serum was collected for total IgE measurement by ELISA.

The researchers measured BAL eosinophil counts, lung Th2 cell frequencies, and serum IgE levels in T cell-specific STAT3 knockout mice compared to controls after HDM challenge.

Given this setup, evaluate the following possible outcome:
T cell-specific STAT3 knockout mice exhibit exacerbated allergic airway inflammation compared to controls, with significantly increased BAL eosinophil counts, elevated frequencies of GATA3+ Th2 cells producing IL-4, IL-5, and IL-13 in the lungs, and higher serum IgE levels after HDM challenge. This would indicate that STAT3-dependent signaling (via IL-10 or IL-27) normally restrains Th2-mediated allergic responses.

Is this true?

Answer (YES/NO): NO